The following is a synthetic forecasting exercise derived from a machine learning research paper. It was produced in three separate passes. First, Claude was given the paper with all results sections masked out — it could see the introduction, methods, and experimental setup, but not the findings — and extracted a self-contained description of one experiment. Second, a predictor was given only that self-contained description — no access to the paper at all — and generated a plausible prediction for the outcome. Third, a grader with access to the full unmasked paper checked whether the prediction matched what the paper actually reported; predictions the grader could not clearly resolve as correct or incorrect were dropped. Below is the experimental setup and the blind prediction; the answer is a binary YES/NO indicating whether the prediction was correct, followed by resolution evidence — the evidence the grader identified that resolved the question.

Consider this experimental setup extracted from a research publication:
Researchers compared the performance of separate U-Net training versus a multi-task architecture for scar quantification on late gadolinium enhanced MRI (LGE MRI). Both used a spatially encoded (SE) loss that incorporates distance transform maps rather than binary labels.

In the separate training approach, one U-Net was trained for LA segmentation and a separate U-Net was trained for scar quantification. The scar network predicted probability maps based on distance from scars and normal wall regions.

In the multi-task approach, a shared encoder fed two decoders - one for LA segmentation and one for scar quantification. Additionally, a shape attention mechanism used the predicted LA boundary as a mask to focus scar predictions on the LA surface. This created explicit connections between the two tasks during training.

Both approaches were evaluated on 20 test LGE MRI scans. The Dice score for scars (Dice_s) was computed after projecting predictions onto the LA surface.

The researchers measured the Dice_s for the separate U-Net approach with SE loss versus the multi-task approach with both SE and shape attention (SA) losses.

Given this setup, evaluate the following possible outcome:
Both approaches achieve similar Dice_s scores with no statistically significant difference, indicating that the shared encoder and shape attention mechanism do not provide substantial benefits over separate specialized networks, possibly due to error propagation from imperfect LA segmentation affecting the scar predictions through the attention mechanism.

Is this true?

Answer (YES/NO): NO